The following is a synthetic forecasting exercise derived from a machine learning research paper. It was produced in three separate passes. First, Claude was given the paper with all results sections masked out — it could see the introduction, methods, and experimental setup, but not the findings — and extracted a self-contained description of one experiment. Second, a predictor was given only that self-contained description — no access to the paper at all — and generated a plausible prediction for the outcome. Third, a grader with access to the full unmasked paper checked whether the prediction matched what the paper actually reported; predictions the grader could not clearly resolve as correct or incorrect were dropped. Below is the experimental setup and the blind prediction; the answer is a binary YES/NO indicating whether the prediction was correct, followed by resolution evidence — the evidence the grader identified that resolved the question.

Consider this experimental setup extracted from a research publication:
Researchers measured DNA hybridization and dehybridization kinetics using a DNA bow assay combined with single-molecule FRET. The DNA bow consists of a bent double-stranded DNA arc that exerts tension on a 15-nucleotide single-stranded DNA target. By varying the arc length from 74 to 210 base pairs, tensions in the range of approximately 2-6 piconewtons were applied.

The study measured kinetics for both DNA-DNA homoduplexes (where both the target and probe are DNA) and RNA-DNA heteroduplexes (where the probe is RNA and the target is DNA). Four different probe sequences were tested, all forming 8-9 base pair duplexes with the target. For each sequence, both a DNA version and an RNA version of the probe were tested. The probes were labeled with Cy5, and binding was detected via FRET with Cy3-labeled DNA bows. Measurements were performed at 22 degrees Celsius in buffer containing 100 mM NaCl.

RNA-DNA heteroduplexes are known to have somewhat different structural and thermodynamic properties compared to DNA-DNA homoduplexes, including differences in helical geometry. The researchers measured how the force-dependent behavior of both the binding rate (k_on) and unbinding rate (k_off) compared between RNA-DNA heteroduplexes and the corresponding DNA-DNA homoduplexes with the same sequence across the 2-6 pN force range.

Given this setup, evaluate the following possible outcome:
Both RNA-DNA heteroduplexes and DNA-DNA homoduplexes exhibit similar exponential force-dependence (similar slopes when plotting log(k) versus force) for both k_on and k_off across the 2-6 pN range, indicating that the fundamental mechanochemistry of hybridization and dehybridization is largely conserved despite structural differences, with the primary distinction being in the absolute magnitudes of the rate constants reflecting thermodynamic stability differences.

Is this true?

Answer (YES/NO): YES